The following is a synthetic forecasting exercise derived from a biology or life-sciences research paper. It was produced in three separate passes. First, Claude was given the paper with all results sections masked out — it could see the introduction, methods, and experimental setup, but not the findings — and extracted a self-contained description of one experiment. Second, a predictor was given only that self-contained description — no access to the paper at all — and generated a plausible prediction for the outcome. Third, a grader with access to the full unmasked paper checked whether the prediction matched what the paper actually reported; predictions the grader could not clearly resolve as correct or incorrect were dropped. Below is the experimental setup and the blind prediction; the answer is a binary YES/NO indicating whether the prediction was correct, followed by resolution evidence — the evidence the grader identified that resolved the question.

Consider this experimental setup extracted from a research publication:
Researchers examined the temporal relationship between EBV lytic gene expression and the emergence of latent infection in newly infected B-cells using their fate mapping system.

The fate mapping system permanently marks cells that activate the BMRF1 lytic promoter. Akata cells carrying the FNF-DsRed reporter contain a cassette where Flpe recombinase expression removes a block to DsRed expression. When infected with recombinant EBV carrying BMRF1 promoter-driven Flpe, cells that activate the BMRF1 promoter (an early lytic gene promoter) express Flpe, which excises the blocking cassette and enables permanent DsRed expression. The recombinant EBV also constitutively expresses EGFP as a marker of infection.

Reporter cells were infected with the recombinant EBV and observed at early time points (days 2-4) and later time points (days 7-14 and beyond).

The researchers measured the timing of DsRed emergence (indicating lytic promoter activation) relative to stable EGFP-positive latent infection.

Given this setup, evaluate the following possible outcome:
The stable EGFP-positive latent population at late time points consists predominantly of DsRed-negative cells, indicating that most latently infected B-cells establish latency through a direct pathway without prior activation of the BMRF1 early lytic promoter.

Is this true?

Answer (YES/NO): NO